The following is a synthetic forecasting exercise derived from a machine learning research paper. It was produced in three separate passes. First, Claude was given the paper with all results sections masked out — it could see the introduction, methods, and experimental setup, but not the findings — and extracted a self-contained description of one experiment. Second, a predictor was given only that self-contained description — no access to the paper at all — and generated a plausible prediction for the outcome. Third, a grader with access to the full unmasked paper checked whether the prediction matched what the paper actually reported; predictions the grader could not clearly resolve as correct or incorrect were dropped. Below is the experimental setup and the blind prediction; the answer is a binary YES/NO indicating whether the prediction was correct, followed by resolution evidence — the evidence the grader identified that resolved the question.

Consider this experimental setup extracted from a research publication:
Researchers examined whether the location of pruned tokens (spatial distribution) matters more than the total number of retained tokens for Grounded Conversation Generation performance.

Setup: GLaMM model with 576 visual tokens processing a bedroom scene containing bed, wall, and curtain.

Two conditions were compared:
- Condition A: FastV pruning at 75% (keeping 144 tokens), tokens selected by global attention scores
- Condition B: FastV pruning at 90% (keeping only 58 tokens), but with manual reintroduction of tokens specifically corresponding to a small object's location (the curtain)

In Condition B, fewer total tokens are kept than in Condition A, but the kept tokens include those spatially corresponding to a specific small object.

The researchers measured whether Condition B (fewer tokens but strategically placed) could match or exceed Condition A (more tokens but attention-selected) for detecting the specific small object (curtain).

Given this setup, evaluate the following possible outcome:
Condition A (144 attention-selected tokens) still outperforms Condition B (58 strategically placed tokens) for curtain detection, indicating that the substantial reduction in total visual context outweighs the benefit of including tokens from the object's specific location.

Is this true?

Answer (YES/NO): NO